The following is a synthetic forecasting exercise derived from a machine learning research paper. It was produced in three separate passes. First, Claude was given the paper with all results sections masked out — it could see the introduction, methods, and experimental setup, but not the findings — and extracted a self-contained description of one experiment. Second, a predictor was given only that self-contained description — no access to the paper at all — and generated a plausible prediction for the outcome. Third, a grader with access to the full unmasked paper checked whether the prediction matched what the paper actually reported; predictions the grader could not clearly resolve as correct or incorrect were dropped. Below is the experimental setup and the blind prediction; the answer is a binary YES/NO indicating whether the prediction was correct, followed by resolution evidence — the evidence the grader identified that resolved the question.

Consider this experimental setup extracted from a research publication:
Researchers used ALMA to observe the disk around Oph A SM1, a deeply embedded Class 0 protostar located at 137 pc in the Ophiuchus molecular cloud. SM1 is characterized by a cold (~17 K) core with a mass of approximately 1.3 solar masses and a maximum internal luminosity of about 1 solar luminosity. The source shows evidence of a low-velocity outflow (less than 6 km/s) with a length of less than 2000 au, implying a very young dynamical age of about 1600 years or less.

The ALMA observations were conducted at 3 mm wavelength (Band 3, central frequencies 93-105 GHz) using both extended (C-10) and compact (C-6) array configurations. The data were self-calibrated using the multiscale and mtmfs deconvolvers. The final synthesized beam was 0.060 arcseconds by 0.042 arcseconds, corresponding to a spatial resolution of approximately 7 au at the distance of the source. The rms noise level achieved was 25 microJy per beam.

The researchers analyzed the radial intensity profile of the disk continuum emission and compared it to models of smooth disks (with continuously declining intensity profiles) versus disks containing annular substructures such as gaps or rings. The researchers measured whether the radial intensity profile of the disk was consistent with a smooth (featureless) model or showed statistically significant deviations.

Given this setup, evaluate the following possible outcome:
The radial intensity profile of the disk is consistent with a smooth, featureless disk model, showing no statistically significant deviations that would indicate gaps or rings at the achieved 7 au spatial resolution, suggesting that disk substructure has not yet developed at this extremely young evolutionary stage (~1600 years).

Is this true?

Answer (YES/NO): NO